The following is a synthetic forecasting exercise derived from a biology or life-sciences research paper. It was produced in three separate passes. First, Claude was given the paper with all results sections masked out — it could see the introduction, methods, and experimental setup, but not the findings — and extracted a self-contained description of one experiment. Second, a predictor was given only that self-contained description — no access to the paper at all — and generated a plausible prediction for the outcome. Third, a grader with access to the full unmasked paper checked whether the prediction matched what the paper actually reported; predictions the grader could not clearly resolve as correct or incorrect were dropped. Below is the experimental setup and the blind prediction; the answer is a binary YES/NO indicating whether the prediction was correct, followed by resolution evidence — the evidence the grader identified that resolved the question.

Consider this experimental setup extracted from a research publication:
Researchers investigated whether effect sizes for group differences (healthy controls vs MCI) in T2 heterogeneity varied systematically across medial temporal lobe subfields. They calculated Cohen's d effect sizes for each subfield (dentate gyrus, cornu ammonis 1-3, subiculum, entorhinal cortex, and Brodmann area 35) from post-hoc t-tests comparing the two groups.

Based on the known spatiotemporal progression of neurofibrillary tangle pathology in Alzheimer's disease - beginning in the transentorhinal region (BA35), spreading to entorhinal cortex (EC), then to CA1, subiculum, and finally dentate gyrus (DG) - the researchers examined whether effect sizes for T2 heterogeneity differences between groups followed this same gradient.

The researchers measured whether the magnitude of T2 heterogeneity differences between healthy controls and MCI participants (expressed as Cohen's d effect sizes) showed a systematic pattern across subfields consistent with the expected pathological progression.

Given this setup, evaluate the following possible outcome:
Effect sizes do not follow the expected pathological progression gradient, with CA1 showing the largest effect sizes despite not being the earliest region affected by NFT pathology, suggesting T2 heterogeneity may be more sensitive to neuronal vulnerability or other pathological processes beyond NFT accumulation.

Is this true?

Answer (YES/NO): NO